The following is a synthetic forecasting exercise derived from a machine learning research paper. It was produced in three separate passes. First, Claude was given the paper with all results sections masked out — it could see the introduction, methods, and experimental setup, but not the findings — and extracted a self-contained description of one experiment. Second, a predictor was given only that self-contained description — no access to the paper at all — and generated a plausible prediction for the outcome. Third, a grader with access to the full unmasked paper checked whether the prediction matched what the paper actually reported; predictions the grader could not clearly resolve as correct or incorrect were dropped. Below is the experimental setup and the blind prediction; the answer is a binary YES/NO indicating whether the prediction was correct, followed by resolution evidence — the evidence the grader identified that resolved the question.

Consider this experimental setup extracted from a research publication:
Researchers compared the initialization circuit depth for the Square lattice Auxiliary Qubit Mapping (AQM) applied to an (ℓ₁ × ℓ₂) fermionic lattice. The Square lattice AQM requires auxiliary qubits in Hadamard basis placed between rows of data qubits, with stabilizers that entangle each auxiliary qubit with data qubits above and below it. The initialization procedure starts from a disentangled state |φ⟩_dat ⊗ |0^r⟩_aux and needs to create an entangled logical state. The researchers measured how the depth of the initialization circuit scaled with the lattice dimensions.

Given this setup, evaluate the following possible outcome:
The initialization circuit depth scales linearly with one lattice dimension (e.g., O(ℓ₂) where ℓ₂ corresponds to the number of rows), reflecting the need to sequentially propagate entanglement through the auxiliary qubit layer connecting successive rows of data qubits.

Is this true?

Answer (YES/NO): NO